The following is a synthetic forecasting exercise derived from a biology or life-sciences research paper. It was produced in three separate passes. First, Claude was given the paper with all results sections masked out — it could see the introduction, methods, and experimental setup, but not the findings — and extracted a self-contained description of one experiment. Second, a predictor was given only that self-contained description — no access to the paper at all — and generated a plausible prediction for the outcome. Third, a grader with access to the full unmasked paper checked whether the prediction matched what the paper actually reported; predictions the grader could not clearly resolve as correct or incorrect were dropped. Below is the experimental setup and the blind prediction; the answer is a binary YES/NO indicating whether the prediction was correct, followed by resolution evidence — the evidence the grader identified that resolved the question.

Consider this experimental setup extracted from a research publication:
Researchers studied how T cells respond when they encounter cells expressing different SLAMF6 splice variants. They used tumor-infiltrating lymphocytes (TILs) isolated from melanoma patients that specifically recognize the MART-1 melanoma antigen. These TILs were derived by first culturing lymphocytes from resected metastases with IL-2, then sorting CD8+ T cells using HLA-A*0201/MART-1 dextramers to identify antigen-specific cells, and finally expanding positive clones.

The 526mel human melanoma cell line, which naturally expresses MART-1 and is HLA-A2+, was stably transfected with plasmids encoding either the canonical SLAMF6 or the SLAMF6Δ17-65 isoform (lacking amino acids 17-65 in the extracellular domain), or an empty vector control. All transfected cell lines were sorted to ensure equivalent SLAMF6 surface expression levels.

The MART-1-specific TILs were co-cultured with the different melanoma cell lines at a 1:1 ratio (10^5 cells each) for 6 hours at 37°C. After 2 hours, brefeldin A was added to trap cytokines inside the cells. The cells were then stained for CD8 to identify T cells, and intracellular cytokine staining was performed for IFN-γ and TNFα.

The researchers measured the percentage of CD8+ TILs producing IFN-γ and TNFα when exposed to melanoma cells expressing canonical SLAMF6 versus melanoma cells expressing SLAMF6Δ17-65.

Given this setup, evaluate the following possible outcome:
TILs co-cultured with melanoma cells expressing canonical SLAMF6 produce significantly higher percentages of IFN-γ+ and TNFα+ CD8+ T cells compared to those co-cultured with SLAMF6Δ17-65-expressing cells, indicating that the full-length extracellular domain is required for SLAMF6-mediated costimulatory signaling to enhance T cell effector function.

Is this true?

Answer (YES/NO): NO